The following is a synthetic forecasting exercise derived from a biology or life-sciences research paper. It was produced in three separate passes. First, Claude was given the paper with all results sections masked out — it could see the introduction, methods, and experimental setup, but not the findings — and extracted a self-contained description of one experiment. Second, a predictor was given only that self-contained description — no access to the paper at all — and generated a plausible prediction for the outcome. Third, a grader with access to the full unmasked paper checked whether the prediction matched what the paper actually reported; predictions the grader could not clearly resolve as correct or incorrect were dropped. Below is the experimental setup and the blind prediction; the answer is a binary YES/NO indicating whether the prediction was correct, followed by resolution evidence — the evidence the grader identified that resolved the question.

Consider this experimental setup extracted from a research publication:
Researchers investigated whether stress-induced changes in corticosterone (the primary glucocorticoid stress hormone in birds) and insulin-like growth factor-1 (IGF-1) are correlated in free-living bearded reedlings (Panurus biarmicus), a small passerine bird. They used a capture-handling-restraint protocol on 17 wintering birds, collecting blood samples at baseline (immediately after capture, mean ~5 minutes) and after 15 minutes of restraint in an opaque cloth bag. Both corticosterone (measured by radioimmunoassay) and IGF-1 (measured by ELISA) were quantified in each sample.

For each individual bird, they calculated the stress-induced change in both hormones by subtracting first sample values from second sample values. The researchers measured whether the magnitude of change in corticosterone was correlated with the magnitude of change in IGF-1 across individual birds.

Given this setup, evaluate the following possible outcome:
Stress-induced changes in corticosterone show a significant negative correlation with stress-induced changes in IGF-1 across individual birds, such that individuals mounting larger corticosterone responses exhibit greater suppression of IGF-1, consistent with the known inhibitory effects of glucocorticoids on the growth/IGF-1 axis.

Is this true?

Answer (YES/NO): NO